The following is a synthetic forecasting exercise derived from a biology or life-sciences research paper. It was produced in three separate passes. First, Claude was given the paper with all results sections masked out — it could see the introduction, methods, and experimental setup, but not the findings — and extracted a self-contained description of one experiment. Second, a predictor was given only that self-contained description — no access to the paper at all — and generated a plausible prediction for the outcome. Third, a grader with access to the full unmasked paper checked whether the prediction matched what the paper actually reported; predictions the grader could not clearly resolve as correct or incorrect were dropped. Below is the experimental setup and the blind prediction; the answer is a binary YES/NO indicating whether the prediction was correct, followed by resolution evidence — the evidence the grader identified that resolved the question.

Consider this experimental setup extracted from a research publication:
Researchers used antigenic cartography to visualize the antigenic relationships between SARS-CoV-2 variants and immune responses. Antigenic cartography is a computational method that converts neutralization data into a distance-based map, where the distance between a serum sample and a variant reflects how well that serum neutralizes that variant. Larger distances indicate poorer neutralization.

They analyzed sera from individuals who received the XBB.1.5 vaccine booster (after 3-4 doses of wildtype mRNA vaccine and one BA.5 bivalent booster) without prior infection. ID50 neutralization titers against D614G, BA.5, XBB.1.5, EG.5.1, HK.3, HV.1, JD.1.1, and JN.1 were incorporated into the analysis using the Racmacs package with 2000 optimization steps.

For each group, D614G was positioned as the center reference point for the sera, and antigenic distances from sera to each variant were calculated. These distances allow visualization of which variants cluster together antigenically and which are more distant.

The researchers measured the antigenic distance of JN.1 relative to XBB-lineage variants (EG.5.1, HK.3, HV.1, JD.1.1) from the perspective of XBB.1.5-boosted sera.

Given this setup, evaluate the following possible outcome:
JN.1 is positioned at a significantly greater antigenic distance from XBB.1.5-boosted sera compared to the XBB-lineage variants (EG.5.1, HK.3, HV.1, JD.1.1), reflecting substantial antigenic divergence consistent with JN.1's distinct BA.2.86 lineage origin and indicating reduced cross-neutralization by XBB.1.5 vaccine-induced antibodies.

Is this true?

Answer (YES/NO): YES